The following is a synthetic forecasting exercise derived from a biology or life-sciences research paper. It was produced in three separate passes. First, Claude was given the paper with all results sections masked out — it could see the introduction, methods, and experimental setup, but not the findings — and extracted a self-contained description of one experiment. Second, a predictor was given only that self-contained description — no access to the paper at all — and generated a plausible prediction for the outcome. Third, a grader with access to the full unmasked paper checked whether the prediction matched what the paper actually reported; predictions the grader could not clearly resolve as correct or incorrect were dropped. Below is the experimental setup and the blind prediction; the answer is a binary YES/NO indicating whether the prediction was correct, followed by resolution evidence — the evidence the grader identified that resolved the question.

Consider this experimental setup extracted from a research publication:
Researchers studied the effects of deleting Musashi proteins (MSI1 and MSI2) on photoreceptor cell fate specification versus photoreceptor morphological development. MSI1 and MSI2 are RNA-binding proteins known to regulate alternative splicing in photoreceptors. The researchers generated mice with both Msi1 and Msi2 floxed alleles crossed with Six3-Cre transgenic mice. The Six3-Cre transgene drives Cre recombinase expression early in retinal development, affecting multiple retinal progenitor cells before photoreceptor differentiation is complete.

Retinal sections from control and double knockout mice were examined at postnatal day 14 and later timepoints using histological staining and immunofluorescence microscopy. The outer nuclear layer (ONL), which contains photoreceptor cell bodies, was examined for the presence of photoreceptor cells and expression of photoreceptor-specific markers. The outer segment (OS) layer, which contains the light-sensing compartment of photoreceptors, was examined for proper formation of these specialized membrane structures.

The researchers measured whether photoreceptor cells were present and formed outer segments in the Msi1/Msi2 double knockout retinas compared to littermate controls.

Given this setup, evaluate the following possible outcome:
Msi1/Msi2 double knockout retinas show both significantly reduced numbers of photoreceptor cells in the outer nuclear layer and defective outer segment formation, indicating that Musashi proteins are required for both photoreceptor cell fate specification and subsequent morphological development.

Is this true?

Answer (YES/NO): NO